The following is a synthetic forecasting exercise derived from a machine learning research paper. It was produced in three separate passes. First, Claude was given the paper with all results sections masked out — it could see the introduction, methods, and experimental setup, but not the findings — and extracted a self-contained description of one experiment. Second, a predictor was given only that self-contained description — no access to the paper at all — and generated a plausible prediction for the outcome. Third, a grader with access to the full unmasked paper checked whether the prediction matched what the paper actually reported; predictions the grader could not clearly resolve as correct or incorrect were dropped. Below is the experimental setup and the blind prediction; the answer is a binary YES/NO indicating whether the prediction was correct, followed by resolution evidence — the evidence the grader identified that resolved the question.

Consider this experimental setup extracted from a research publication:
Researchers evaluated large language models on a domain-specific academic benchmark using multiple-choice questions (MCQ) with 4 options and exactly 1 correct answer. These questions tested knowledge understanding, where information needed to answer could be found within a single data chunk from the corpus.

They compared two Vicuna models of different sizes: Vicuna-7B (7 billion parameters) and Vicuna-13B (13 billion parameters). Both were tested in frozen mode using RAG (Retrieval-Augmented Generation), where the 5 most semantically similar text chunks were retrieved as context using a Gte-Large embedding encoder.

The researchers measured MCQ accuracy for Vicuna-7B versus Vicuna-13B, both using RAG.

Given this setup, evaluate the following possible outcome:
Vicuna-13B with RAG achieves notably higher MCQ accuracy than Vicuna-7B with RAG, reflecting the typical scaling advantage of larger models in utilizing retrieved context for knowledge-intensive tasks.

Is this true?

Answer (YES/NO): YES